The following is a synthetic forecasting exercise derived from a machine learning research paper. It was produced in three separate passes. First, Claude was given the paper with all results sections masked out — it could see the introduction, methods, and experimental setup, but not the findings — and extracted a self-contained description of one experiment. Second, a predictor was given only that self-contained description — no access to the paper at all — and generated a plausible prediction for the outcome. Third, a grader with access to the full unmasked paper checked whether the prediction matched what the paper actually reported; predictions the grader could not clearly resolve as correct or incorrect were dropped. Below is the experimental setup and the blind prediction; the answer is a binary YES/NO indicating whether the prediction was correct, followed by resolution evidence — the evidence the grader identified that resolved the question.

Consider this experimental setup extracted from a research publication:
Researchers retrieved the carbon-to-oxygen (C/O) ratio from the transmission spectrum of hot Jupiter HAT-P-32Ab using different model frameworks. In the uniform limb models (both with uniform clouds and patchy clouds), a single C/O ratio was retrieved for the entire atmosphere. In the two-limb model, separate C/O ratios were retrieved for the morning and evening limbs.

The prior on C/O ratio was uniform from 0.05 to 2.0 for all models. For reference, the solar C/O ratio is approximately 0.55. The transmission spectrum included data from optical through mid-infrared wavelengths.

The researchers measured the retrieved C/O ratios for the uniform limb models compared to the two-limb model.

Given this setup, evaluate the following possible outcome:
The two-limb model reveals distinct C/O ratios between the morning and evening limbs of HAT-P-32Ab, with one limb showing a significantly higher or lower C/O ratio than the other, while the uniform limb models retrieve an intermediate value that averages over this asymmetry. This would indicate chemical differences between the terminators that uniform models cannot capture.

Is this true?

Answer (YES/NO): NO